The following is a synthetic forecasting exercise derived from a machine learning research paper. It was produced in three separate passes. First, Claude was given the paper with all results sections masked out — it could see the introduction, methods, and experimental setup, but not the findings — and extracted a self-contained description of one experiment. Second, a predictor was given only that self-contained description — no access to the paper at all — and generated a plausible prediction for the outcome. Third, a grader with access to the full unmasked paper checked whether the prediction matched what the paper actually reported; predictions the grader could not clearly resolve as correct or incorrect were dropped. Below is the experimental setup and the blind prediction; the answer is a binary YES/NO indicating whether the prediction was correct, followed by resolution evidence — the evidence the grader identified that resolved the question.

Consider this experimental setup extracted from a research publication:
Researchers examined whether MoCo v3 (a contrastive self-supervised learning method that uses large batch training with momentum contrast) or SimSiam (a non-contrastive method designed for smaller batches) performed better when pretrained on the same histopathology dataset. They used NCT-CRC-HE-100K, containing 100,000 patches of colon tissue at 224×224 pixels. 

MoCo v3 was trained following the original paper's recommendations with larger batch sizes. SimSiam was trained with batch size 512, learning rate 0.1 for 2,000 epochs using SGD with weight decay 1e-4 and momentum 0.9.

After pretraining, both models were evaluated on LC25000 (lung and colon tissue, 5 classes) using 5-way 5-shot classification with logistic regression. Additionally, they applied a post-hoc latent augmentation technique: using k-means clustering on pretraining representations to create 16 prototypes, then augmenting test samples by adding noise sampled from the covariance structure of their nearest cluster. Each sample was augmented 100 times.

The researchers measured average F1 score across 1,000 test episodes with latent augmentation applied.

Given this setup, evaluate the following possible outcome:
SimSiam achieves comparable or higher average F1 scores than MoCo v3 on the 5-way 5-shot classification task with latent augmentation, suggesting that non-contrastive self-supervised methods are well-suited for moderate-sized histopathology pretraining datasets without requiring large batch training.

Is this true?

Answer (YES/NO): YES